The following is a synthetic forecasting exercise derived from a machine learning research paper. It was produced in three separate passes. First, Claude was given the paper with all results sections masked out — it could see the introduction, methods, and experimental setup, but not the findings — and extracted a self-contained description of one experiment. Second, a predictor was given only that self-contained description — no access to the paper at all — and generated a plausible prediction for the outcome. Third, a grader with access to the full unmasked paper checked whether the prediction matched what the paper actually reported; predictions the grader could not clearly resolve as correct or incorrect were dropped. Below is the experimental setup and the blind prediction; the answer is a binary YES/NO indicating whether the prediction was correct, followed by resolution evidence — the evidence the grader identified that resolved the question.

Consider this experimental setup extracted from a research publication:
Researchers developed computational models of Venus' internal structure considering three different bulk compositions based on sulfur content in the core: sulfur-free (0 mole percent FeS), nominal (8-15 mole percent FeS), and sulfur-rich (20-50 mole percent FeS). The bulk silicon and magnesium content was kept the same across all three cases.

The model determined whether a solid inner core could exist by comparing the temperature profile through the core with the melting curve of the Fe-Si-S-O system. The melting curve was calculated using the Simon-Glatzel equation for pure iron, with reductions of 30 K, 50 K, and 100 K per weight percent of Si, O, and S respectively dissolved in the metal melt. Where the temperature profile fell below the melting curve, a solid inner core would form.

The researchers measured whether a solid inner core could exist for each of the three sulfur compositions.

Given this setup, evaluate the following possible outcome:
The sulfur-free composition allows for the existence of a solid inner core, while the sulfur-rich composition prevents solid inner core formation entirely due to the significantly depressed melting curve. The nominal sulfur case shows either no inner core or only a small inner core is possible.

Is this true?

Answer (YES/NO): NO